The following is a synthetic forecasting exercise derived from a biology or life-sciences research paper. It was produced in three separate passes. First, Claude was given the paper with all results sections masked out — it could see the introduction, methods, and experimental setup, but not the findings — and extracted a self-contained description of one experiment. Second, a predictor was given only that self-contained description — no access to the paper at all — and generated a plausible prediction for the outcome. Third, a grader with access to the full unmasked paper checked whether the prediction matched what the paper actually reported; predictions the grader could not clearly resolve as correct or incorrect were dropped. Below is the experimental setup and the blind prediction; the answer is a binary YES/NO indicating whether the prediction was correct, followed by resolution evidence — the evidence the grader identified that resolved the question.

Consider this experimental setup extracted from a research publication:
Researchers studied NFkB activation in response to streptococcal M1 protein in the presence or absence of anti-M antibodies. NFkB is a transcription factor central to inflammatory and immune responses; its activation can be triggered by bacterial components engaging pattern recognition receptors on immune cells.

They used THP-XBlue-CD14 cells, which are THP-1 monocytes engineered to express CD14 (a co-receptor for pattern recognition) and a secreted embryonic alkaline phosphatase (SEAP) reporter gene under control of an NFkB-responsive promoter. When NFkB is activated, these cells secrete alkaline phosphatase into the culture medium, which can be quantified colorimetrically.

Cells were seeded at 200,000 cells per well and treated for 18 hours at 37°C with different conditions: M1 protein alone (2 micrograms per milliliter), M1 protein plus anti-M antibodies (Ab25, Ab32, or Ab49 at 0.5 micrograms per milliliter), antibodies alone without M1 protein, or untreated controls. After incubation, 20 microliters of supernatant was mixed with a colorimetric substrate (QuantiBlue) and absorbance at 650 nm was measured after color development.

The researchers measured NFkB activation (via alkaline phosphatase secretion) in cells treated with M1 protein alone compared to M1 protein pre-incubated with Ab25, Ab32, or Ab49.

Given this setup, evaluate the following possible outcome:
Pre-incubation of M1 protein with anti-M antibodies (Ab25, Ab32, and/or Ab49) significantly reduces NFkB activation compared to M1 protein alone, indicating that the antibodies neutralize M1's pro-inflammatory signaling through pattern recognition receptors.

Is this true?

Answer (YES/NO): NO